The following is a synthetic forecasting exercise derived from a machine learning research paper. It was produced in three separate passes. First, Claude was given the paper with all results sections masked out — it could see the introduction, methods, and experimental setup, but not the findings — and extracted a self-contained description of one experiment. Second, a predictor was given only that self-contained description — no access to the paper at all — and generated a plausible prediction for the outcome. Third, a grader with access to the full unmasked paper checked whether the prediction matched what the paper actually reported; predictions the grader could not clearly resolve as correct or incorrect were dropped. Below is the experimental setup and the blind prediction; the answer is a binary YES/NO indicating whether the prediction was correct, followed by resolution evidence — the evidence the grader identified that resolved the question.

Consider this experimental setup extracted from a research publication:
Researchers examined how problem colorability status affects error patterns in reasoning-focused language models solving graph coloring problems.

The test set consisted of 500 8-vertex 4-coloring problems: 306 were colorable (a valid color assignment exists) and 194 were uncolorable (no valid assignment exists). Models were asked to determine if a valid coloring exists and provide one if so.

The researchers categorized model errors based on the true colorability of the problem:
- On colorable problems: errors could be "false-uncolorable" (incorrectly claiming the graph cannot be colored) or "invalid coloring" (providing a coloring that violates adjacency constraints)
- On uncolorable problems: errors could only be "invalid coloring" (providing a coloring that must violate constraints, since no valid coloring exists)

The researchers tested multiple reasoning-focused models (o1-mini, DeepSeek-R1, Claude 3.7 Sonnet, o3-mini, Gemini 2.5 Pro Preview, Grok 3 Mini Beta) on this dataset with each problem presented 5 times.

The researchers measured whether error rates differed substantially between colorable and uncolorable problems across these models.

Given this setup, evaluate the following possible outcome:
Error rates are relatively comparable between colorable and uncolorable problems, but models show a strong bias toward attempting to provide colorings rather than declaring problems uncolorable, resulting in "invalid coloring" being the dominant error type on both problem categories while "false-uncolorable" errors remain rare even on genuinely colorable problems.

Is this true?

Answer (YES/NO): NO